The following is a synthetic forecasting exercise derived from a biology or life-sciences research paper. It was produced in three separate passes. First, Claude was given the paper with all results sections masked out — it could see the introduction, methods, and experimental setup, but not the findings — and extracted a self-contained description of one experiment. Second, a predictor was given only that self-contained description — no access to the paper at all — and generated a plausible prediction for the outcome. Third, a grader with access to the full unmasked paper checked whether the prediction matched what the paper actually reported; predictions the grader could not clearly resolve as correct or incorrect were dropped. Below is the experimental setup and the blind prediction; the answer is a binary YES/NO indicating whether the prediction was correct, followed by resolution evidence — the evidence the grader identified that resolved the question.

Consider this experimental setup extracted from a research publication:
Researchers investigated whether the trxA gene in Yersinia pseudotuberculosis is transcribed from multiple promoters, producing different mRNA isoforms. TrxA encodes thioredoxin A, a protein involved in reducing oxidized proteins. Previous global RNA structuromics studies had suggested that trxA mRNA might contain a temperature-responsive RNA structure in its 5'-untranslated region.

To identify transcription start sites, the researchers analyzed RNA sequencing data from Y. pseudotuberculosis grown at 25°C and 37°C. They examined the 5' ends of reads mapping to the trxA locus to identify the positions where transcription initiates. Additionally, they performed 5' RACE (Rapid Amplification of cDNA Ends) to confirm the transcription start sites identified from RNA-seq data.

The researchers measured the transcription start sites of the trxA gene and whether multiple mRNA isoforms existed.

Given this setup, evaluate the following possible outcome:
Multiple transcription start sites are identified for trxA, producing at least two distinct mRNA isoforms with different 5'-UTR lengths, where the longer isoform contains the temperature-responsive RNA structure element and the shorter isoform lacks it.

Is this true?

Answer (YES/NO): NO